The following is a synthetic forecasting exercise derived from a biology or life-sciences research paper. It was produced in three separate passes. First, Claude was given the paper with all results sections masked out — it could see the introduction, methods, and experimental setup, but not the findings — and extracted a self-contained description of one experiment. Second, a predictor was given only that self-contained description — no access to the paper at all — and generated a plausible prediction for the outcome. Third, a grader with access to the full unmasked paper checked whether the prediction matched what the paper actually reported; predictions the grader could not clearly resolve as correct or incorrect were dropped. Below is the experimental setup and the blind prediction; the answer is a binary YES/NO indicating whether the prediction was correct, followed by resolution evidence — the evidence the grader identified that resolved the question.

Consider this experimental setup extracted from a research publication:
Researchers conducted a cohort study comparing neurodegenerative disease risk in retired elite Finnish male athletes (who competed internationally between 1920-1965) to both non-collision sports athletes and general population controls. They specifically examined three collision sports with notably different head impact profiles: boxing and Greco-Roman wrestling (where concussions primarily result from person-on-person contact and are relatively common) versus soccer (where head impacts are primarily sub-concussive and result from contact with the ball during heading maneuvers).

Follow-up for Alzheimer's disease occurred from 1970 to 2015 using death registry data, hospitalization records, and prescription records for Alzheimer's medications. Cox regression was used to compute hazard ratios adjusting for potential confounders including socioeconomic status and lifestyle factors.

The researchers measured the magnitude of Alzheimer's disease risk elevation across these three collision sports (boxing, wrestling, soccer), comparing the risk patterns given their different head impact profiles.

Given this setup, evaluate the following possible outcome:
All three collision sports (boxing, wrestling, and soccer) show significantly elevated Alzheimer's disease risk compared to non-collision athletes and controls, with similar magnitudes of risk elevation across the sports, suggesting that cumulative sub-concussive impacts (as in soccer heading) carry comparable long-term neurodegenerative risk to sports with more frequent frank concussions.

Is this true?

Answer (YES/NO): NO